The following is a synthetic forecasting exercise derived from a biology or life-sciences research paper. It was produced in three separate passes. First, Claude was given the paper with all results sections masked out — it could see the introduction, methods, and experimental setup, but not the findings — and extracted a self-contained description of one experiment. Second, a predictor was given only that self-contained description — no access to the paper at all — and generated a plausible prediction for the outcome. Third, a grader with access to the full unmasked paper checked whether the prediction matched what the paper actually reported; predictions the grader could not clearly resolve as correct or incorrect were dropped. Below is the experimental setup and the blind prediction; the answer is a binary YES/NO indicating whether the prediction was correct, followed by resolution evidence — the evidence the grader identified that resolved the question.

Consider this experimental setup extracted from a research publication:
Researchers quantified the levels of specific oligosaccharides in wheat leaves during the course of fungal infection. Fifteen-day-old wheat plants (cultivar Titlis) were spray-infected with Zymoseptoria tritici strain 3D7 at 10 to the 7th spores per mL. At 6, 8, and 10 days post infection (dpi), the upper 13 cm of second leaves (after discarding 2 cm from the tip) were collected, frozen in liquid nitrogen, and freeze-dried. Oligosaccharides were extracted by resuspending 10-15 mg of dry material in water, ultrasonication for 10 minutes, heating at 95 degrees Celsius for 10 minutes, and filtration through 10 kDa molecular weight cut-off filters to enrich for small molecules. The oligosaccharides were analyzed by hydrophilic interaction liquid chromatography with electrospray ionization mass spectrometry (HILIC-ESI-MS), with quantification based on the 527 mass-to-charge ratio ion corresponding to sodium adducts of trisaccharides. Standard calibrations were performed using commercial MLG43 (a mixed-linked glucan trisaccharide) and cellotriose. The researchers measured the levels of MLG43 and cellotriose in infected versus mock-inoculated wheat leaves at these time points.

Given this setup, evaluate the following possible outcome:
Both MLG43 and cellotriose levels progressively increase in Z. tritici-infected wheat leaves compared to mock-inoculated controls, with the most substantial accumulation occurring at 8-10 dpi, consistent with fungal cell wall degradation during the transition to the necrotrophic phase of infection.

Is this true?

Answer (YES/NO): NO